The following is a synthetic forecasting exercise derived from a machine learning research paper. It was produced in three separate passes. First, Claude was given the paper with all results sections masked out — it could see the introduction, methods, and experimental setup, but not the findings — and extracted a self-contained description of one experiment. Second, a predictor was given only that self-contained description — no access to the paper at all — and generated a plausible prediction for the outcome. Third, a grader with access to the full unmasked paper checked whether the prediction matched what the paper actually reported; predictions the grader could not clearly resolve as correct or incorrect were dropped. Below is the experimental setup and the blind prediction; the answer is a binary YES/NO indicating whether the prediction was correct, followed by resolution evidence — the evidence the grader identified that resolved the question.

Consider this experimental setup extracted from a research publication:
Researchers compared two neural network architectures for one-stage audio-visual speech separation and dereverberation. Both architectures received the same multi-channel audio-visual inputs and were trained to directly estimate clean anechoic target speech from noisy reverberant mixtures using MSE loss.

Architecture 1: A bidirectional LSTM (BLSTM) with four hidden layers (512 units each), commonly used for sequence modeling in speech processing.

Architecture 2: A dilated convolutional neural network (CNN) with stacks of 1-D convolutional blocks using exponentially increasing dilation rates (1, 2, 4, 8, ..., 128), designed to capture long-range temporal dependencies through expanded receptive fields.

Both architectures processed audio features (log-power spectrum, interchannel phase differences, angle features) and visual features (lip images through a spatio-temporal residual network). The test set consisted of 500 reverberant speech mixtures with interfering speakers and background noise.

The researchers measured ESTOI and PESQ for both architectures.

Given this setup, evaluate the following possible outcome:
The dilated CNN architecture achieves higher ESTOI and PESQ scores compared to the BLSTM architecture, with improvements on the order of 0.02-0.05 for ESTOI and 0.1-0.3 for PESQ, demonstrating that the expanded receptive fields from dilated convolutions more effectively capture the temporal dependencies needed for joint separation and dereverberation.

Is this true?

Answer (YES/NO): NO